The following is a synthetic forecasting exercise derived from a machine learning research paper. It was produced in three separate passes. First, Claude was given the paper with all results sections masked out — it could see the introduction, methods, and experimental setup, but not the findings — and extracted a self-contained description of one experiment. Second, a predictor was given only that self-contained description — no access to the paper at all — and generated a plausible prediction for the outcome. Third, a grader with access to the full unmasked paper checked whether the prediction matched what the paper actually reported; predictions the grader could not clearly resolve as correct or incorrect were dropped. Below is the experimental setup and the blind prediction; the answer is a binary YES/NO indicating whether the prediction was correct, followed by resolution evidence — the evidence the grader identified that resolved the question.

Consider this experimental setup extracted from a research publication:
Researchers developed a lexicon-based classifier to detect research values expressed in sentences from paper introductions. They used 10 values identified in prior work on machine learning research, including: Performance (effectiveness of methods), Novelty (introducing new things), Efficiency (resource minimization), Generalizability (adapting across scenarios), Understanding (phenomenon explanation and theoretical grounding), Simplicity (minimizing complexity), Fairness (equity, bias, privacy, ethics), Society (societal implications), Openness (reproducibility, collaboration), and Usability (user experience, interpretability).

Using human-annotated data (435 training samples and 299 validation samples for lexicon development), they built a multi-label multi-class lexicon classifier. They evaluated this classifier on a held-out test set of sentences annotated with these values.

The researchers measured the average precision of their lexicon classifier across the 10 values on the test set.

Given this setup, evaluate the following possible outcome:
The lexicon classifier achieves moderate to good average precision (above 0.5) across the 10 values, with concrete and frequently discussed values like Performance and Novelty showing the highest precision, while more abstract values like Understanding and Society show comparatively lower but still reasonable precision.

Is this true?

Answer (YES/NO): NO